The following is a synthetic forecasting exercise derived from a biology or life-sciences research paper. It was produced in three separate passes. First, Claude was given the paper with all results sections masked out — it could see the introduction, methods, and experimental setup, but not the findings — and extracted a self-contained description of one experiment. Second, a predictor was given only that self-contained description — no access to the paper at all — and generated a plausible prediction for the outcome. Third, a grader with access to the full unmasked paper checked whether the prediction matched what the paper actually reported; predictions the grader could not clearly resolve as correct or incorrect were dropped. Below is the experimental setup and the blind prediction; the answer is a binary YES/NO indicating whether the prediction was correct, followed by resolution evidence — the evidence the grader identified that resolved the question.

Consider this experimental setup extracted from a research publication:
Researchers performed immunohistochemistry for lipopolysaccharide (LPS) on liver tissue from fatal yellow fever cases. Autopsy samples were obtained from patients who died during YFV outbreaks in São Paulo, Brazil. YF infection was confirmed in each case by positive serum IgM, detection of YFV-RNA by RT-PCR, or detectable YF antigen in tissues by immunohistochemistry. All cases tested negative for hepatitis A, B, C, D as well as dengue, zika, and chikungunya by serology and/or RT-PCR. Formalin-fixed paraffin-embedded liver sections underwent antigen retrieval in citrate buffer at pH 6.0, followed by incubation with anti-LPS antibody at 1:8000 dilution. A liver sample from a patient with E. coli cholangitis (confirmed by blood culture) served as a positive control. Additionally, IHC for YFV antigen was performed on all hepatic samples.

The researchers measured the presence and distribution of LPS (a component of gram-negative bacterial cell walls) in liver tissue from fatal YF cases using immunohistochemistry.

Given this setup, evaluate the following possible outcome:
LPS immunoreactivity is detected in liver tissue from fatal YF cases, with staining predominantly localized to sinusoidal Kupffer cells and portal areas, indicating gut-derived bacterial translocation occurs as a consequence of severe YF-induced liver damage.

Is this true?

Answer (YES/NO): NO